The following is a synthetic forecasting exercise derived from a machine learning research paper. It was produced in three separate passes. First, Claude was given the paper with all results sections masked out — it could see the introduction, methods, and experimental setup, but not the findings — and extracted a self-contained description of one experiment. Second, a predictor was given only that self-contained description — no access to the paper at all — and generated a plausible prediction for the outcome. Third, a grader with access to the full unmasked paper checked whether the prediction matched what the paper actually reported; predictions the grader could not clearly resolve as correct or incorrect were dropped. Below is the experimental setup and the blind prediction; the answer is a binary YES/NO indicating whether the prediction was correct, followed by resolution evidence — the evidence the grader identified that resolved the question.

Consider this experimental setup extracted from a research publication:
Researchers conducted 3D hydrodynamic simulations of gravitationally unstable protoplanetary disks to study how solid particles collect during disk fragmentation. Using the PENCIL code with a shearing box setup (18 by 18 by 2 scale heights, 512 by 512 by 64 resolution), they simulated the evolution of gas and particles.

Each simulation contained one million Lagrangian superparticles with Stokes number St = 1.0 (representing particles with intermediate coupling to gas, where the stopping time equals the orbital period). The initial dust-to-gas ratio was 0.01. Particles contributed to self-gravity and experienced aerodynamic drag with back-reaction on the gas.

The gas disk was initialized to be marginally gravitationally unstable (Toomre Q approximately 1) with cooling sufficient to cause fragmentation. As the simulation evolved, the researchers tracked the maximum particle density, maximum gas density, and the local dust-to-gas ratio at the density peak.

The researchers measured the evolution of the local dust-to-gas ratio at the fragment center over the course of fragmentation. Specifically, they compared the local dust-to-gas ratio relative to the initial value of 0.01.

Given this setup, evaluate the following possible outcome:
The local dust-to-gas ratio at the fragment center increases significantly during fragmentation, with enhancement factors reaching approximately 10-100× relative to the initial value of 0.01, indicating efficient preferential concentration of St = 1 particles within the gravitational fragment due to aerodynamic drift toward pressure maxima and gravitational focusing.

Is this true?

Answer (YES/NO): YES